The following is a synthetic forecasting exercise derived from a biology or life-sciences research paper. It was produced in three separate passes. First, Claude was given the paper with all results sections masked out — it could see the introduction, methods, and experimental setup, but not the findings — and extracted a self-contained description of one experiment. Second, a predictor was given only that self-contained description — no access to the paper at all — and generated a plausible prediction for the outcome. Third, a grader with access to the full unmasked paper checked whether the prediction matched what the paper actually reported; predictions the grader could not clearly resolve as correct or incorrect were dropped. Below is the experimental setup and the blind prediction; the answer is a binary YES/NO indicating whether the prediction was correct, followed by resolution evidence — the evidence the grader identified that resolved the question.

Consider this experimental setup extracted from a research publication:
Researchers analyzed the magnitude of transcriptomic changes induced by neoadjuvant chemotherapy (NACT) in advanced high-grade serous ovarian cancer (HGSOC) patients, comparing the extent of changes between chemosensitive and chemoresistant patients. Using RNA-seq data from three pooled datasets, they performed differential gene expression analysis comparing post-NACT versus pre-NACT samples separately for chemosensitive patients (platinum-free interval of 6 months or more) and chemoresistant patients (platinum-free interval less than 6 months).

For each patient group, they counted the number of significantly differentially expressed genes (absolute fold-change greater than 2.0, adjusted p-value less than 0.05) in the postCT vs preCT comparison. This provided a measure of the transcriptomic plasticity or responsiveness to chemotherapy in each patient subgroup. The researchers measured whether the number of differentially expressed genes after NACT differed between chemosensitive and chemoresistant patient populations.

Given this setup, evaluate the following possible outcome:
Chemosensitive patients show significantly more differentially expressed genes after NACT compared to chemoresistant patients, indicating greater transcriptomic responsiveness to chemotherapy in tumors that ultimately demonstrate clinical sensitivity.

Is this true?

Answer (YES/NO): YES